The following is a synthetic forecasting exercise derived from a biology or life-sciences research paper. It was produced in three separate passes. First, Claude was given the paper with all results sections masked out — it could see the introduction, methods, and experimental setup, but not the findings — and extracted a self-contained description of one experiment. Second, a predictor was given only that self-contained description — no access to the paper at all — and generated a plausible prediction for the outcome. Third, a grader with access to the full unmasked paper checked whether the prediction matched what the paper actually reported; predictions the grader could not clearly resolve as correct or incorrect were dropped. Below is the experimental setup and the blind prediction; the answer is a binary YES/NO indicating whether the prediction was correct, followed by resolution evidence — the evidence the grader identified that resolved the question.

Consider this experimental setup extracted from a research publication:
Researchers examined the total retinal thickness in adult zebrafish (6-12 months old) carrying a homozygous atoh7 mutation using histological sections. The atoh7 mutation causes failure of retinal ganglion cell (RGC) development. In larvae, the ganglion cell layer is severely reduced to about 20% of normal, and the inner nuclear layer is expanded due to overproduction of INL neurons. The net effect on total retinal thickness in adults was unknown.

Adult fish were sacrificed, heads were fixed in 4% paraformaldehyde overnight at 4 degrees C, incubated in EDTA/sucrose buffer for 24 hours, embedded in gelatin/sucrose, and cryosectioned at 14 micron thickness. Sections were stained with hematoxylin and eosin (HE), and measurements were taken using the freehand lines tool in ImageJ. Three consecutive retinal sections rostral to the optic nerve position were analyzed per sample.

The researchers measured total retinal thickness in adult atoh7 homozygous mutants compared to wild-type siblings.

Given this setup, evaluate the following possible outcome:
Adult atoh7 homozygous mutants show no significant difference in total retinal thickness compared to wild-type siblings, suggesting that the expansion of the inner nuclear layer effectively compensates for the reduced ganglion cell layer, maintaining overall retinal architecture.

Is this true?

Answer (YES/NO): NO